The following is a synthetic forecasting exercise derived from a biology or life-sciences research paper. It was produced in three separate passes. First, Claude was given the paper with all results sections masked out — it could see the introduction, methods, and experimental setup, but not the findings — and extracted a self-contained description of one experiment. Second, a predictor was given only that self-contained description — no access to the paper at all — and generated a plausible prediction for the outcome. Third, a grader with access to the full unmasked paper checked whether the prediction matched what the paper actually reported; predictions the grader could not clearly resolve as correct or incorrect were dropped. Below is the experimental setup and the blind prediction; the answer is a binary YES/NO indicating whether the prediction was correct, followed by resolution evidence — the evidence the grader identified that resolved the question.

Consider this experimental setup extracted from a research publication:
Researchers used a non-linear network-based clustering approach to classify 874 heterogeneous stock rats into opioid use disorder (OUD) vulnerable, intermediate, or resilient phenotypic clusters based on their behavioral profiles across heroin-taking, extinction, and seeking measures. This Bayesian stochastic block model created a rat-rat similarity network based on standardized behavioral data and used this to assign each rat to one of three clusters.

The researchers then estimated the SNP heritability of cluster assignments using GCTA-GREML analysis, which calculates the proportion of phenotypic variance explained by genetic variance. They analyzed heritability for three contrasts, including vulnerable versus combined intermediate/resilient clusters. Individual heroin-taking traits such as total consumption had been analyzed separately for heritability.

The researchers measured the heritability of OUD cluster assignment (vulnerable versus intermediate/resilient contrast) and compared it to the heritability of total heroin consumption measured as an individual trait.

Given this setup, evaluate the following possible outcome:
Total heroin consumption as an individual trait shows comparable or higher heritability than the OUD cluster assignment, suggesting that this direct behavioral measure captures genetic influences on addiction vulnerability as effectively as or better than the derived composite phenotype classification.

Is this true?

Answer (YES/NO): YES